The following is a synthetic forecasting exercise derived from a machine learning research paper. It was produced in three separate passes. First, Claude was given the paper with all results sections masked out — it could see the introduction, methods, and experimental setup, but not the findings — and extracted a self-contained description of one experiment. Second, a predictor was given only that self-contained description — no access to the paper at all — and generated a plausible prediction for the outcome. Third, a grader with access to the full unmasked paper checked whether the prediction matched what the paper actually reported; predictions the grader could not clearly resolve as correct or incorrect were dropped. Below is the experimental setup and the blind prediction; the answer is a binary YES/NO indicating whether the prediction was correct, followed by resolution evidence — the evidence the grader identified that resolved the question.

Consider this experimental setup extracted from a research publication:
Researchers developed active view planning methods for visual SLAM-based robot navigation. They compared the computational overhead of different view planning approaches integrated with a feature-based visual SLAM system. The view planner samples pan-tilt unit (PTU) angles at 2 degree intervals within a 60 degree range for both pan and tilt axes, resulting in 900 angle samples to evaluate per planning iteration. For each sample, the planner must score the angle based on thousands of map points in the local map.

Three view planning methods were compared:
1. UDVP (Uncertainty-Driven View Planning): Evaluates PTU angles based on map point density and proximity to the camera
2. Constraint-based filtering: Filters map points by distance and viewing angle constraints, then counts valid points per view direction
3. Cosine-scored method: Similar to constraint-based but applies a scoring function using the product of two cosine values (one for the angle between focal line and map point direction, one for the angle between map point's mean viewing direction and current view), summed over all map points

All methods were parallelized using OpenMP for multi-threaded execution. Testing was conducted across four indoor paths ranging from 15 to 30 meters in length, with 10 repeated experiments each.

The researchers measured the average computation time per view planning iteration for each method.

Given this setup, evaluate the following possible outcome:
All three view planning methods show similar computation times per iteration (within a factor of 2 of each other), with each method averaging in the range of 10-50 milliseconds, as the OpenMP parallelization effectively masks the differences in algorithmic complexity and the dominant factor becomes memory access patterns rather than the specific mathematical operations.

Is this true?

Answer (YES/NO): NO